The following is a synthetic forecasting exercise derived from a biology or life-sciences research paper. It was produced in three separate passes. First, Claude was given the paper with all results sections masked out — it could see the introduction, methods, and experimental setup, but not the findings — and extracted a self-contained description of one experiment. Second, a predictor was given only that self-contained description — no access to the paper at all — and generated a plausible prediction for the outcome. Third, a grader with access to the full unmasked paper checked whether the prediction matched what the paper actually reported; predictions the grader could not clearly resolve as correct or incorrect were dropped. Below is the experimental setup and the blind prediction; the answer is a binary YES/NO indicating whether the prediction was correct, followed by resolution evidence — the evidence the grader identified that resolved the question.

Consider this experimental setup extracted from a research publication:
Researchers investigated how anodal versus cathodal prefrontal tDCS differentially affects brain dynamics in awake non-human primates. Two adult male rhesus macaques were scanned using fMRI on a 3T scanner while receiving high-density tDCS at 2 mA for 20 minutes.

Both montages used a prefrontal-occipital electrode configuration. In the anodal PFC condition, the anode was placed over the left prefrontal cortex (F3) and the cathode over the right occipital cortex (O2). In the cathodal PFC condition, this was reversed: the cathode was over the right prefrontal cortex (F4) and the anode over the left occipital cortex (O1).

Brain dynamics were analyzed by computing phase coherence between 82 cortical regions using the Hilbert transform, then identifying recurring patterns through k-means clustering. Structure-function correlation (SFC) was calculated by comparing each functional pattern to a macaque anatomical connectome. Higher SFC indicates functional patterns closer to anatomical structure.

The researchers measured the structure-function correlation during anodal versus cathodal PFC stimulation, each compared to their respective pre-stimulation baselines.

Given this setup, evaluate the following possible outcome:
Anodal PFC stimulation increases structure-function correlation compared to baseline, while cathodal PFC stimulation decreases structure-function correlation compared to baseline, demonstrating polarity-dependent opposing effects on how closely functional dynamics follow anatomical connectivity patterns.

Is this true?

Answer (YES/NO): NO